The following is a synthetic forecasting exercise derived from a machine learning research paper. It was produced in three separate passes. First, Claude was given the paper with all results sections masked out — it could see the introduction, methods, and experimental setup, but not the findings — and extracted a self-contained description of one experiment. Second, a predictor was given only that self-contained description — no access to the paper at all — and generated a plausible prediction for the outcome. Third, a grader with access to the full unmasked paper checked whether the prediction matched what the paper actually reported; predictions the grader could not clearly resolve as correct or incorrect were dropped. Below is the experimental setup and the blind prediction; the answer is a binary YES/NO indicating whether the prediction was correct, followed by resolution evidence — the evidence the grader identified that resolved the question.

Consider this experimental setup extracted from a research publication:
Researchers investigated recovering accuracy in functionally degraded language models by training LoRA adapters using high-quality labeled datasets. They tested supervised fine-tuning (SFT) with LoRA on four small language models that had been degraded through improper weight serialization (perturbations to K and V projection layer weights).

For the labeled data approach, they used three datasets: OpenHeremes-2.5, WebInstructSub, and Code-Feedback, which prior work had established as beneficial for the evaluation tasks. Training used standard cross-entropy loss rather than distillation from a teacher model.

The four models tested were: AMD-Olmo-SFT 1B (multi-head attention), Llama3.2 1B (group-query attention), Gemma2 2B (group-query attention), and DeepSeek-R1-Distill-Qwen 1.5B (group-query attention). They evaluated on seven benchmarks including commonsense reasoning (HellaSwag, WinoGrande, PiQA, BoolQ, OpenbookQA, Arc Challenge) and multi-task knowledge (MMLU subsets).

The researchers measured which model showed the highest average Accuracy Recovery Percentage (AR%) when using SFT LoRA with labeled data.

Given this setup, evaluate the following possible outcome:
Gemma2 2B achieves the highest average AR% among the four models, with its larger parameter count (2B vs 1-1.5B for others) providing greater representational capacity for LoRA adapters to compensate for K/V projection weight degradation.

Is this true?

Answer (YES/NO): YES